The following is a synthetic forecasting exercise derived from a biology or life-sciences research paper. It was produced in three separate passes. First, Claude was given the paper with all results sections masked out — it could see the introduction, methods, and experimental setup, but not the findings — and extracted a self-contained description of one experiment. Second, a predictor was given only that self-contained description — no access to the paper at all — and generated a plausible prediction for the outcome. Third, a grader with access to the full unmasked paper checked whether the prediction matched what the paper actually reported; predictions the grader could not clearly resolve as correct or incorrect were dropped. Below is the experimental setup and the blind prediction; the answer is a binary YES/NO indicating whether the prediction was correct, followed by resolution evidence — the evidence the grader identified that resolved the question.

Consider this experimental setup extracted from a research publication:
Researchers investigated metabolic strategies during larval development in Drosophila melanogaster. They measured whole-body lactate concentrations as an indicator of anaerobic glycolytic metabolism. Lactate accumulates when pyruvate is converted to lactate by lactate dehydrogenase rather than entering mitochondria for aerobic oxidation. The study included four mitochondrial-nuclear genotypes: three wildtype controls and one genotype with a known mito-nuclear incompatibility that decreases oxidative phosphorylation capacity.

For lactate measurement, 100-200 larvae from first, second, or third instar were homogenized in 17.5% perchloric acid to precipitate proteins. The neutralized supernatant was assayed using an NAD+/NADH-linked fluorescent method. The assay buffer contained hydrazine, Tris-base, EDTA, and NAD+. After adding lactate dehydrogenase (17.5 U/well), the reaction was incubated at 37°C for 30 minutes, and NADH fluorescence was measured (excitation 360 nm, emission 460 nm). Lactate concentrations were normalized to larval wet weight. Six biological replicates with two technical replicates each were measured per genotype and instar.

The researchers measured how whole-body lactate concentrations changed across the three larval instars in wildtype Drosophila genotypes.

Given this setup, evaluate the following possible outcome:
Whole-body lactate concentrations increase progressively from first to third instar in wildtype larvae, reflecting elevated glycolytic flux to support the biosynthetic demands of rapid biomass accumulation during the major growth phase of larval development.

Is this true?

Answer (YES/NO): NO